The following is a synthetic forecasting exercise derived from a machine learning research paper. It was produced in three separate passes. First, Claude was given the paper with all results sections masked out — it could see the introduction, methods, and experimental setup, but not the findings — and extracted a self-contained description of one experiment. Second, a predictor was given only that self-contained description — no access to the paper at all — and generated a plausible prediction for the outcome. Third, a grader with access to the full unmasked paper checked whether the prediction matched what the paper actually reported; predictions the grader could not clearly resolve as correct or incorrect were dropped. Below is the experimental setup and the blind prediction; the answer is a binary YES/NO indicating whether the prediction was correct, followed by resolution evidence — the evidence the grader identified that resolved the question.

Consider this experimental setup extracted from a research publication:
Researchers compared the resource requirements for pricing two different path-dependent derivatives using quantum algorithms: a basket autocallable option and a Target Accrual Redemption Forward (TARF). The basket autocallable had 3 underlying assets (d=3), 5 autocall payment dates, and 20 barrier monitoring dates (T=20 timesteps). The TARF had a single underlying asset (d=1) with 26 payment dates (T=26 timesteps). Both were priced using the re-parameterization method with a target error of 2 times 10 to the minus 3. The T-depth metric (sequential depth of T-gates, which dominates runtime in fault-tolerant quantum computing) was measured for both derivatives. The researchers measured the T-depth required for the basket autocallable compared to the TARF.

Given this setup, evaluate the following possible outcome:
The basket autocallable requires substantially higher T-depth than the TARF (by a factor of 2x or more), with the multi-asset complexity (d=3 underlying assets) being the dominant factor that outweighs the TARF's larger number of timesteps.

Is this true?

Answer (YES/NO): NO